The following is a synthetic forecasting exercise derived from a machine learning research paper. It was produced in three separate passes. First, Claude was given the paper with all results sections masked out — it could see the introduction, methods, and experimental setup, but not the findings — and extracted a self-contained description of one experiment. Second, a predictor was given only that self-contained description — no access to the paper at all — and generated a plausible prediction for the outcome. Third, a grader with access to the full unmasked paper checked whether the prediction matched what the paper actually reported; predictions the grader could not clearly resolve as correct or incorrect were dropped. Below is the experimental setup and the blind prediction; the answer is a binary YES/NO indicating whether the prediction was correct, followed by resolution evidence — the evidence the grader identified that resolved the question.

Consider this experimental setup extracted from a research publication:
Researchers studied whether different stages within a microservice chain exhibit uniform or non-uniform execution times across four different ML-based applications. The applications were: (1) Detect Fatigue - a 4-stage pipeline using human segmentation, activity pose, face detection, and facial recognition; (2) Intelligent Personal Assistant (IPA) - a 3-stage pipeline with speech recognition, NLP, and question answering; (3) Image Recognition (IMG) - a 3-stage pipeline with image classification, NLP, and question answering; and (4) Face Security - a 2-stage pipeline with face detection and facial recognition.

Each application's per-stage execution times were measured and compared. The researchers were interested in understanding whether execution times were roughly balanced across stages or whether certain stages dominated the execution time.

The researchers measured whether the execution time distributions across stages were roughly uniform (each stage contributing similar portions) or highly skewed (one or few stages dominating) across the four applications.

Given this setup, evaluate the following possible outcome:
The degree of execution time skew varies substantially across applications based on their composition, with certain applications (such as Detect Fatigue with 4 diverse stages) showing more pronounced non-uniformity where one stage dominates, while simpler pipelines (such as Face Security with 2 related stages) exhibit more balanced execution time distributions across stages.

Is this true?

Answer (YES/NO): NO